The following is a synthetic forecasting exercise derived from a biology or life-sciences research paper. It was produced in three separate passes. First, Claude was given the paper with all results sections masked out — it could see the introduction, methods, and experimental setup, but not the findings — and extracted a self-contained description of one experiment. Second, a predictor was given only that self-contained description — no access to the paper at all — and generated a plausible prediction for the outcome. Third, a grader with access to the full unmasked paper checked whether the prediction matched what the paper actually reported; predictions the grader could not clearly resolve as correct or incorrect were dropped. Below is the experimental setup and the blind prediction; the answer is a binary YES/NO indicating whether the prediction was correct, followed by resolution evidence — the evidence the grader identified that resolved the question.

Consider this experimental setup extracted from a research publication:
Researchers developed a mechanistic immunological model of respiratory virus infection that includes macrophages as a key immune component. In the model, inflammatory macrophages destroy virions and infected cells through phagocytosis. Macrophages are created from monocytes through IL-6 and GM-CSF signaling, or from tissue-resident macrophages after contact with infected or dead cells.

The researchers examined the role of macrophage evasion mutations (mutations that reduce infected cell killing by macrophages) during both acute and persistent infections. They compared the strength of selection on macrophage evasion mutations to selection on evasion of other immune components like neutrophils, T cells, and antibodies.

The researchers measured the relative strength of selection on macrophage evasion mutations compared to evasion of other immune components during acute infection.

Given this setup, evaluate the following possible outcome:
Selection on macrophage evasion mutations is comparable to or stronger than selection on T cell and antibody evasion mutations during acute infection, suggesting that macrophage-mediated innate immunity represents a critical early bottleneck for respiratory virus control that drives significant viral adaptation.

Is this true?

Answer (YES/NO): NO